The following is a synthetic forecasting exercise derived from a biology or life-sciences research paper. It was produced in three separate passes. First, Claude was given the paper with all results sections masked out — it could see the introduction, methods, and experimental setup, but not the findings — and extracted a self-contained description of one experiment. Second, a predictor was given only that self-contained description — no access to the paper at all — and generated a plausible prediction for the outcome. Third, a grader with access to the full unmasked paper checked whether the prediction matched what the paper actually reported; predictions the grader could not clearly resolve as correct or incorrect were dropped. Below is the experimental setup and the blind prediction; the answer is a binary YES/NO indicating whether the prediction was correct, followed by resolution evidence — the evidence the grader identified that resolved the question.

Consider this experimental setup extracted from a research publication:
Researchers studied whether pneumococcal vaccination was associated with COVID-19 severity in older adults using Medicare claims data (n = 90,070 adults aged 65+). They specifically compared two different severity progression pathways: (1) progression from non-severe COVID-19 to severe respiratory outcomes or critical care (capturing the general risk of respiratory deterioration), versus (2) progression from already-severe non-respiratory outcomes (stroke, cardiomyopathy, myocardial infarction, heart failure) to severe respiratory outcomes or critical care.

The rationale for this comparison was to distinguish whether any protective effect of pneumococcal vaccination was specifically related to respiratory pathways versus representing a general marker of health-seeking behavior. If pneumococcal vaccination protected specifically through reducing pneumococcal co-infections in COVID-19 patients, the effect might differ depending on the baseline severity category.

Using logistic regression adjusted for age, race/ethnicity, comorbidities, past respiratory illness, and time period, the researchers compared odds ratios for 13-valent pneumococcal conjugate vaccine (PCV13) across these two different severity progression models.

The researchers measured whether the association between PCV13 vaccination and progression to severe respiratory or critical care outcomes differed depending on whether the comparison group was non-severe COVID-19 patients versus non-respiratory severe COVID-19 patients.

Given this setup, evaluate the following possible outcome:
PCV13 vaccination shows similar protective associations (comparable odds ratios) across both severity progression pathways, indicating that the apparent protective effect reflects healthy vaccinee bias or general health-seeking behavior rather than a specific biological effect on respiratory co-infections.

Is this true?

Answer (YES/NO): NO